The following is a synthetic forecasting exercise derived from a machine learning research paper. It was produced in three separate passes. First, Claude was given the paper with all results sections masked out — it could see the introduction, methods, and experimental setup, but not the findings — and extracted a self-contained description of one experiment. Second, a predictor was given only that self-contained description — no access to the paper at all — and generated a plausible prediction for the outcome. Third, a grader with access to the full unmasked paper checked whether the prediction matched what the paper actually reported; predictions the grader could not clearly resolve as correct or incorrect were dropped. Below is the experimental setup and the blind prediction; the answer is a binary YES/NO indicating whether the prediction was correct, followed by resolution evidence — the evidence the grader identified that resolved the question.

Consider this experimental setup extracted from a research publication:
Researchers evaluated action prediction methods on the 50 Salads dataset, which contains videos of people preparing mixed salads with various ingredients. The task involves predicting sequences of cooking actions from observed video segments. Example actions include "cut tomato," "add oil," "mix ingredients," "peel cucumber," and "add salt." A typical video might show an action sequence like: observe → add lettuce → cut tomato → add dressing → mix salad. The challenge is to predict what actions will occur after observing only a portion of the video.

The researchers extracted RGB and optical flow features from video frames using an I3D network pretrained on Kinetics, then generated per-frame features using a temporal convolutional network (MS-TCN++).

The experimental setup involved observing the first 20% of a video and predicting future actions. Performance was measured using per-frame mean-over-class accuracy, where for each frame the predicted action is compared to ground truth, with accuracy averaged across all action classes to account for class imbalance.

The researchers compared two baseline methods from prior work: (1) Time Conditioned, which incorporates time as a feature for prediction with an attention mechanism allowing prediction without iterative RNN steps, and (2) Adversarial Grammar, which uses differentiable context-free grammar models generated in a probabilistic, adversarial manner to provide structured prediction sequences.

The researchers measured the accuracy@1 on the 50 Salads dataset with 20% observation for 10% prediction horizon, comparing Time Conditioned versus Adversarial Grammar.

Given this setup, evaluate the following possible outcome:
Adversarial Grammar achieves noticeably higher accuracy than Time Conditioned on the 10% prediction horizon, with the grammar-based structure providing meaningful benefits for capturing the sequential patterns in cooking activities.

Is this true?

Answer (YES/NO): YES